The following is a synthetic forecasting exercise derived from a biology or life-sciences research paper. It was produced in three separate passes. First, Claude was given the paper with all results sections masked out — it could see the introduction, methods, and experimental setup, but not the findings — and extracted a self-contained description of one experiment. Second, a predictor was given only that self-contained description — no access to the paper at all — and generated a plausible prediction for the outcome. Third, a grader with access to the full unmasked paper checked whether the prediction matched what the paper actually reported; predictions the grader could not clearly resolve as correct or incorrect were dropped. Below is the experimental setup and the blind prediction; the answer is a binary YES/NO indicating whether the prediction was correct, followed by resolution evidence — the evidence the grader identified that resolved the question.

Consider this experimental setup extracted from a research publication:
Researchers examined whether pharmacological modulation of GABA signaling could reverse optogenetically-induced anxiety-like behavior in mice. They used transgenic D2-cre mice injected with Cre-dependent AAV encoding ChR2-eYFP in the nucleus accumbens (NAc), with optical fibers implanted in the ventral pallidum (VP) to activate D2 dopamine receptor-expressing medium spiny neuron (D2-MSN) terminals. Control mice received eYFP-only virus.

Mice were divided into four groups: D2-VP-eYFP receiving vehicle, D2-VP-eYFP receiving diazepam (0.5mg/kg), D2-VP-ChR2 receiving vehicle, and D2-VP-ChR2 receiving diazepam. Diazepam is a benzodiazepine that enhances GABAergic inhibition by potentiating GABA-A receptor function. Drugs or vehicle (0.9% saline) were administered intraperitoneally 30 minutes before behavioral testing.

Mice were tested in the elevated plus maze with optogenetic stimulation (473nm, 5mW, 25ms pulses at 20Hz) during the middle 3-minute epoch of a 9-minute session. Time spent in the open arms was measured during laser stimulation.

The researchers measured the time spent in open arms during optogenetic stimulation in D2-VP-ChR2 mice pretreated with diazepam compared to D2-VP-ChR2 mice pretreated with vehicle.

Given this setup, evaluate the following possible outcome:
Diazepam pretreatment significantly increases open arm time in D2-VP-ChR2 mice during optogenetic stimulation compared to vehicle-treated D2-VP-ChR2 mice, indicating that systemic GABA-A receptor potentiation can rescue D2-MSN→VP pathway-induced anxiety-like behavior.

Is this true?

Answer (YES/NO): YES